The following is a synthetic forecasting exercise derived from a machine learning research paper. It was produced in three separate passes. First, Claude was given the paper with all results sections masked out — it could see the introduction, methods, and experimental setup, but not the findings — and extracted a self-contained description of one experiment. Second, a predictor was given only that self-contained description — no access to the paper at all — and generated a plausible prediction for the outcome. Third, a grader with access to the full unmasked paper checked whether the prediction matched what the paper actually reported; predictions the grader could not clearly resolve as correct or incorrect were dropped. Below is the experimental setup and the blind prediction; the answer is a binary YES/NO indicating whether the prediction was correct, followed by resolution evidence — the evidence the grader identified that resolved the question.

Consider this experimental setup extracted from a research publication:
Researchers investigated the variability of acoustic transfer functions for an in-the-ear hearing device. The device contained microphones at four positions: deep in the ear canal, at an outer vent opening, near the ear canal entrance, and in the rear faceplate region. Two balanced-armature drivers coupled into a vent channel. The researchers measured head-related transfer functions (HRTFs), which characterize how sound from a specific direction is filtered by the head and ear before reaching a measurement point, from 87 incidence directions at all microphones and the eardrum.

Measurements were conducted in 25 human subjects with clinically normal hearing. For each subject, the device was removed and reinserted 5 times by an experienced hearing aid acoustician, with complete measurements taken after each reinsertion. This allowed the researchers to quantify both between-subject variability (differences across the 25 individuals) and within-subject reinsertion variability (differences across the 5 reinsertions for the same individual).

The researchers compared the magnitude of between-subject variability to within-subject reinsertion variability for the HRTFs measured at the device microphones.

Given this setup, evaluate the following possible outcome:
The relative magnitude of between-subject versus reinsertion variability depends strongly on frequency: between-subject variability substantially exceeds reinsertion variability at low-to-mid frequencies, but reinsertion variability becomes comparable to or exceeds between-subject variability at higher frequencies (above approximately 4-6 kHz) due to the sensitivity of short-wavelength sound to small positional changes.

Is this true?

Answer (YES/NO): NO